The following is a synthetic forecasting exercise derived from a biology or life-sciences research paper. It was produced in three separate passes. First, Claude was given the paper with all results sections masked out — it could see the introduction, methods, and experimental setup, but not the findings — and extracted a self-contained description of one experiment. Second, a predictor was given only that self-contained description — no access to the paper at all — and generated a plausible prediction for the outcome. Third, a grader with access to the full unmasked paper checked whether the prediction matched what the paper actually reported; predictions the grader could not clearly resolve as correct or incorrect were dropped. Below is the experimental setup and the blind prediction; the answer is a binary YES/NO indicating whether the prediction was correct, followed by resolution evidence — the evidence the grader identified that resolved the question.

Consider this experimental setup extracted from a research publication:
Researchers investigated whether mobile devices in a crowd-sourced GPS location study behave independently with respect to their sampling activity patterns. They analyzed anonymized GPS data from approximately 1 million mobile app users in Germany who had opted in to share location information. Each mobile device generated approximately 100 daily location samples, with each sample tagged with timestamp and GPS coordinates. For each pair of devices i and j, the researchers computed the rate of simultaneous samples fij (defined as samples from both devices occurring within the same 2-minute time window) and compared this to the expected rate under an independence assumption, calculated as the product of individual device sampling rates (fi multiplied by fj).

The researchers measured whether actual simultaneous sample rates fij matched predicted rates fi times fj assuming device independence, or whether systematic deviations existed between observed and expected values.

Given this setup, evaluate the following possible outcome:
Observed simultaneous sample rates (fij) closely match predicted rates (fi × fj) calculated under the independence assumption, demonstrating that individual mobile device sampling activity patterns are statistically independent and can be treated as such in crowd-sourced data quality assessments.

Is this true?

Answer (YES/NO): NO